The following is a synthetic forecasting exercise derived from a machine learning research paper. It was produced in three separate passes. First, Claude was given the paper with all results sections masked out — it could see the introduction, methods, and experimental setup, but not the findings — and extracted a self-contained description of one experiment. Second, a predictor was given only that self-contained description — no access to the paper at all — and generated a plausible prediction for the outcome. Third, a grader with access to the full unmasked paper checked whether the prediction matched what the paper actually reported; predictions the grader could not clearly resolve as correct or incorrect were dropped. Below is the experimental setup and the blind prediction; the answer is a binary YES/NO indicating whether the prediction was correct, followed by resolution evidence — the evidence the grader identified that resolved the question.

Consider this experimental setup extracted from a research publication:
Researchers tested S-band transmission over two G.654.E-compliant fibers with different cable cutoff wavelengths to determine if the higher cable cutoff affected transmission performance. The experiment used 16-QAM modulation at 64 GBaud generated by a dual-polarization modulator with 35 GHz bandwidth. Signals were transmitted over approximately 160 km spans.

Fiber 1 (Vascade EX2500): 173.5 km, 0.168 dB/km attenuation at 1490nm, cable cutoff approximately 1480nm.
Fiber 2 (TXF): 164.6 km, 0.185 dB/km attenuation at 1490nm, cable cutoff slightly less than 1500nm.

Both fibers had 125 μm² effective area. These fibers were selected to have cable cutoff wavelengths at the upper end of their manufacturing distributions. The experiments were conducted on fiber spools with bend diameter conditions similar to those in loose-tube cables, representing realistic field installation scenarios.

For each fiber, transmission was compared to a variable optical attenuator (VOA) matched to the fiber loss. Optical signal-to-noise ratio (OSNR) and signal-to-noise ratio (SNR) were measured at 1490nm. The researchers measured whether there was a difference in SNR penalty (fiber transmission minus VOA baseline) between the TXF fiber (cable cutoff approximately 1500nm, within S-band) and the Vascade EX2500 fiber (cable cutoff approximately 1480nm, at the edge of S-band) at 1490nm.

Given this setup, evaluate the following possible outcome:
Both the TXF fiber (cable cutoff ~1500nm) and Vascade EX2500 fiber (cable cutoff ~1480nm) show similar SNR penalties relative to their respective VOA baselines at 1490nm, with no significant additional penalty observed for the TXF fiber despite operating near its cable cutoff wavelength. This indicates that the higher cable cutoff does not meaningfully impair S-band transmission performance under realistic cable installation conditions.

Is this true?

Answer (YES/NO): YES